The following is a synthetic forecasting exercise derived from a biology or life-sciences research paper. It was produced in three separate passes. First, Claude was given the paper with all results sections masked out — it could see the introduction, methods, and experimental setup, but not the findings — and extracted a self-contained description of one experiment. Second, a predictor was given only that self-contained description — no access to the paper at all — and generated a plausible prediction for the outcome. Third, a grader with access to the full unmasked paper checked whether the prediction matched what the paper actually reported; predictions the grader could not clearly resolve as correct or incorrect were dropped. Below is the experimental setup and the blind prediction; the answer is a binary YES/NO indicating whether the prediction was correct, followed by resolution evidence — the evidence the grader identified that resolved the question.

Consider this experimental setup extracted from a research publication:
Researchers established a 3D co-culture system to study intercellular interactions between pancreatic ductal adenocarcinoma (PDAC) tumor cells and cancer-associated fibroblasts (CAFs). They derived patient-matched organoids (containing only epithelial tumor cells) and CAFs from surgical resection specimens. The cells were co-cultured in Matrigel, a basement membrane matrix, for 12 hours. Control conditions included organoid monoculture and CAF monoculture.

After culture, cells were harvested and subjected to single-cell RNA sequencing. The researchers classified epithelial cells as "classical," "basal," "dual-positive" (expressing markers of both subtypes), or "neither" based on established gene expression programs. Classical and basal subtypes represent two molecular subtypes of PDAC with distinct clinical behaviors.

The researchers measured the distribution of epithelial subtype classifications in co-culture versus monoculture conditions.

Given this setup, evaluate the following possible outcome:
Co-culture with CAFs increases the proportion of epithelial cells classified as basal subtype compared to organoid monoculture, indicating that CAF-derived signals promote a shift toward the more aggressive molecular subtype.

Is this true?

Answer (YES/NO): NO